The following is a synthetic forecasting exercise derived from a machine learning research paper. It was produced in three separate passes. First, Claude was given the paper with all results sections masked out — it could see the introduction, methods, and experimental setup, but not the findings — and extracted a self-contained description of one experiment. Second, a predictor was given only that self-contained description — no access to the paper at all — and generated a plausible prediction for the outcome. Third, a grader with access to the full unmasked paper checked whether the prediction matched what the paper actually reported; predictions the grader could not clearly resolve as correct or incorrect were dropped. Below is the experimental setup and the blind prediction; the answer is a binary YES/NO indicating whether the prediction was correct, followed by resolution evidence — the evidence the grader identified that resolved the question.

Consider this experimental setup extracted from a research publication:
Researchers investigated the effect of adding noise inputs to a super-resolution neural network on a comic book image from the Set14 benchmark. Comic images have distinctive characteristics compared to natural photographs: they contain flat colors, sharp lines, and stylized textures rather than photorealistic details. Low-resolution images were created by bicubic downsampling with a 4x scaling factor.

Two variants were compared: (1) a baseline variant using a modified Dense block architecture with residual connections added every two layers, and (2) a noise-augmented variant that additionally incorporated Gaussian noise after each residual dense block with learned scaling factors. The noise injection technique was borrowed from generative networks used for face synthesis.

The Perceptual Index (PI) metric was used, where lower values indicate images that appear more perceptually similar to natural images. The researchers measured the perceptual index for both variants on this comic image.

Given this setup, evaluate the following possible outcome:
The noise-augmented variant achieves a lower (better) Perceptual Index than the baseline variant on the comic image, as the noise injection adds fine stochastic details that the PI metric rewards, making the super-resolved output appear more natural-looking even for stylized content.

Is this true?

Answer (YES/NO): NO